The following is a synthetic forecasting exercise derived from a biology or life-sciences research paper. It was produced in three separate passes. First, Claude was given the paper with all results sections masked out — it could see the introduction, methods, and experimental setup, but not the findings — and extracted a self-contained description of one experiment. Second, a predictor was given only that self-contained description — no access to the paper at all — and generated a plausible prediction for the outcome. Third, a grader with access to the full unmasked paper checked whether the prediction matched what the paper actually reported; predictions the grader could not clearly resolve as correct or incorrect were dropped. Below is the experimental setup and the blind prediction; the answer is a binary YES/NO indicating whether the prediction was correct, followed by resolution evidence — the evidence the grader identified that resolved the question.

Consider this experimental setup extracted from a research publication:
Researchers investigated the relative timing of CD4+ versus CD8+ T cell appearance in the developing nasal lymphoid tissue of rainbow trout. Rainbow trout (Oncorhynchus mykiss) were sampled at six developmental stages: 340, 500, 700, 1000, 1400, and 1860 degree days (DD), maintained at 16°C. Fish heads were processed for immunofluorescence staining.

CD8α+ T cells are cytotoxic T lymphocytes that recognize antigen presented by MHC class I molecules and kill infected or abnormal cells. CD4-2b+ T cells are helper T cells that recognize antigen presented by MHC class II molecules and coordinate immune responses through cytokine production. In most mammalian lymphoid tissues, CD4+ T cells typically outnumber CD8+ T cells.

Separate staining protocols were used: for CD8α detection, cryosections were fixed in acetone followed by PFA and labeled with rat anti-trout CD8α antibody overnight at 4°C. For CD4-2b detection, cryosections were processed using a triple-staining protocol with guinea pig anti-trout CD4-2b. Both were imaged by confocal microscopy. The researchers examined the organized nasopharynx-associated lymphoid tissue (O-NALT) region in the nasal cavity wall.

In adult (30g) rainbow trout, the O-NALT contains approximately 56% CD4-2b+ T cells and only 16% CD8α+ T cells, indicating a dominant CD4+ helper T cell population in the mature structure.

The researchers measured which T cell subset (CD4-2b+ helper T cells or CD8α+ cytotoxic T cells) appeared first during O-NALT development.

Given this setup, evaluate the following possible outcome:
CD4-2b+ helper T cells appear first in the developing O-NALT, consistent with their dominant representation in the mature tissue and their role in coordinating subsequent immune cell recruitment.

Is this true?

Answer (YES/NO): NO